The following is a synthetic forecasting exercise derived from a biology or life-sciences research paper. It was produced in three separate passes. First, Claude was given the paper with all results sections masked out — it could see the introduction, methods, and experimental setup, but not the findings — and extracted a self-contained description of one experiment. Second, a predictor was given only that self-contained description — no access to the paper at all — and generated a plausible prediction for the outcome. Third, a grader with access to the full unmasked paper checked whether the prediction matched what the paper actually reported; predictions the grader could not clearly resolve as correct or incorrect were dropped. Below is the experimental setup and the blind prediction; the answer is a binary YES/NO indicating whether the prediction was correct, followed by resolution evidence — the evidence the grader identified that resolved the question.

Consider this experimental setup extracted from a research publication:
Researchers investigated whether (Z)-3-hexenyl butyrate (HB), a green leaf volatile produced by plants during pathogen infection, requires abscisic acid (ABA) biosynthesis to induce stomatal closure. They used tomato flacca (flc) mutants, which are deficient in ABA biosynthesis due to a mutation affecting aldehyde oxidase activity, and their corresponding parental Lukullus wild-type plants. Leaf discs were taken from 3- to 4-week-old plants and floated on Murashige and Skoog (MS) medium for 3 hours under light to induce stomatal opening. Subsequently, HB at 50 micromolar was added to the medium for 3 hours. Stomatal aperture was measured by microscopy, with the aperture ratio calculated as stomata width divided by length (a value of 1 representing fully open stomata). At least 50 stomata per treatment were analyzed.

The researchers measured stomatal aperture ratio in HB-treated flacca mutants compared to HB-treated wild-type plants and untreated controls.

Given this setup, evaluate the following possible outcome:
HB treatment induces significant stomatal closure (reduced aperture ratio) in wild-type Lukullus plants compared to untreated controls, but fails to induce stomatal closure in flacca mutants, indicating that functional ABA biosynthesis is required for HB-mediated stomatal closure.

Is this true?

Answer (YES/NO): NO